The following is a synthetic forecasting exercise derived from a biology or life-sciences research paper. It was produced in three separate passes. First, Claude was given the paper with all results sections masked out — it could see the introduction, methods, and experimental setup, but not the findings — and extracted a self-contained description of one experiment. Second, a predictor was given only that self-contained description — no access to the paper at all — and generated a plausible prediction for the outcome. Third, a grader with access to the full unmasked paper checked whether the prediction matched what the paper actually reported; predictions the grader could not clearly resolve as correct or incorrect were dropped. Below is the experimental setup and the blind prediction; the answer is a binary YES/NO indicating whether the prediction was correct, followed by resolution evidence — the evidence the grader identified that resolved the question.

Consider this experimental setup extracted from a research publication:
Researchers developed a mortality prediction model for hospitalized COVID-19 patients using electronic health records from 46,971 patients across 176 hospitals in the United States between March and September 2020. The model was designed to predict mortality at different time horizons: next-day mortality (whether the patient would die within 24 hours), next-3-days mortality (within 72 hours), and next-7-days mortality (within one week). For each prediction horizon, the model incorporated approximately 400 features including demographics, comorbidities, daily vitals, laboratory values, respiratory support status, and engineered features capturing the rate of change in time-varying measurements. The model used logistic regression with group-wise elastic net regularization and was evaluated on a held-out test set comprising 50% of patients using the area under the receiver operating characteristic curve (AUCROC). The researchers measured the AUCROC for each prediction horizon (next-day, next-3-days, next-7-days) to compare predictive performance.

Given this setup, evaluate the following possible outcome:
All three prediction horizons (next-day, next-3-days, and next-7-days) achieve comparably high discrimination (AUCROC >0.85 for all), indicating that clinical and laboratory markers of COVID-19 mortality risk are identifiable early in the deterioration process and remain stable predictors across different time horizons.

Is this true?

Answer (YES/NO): YES